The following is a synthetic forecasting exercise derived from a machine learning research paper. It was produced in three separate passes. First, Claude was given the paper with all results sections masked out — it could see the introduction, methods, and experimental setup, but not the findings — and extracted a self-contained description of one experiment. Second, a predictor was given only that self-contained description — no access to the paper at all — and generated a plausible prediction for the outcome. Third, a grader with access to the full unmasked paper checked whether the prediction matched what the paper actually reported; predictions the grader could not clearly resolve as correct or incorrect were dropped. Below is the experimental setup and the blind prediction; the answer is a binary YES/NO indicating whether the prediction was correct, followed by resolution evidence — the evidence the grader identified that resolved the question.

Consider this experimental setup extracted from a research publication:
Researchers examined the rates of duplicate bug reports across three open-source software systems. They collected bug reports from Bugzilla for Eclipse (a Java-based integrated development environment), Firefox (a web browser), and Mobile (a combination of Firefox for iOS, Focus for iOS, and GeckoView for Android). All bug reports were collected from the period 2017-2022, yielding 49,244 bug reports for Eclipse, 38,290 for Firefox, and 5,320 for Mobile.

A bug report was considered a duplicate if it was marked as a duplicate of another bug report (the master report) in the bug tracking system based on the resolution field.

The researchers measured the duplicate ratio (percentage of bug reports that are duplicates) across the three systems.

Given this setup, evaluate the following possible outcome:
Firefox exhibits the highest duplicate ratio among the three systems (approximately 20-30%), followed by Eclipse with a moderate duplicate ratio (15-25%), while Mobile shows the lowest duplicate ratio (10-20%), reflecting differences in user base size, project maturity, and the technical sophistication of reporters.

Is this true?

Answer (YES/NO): NO